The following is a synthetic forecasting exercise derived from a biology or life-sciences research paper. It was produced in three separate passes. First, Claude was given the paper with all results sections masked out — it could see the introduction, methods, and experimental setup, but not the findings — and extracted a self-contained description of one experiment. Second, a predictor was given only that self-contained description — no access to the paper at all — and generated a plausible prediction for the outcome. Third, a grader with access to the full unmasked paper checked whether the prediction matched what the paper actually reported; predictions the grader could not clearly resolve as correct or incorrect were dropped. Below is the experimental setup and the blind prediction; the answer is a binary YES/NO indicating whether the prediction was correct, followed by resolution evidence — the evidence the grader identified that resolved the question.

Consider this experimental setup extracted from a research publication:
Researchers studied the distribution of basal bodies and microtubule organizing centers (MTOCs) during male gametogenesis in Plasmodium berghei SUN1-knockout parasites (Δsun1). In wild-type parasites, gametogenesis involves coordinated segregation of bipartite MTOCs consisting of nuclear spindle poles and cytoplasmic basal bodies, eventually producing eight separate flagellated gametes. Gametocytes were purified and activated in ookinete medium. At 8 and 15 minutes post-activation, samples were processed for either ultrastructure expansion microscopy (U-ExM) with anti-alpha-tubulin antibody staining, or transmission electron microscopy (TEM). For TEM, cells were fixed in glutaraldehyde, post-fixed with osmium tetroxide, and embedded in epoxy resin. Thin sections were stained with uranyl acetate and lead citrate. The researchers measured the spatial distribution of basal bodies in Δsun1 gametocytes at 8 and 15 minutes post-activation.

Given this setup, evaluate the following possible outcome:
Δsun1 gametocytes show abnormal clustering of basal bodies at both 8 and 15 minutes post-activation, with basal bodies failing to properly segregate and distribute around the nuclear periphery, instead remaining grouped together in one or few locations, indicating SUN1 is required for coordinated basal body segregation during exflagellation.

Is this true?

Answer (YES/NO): YES